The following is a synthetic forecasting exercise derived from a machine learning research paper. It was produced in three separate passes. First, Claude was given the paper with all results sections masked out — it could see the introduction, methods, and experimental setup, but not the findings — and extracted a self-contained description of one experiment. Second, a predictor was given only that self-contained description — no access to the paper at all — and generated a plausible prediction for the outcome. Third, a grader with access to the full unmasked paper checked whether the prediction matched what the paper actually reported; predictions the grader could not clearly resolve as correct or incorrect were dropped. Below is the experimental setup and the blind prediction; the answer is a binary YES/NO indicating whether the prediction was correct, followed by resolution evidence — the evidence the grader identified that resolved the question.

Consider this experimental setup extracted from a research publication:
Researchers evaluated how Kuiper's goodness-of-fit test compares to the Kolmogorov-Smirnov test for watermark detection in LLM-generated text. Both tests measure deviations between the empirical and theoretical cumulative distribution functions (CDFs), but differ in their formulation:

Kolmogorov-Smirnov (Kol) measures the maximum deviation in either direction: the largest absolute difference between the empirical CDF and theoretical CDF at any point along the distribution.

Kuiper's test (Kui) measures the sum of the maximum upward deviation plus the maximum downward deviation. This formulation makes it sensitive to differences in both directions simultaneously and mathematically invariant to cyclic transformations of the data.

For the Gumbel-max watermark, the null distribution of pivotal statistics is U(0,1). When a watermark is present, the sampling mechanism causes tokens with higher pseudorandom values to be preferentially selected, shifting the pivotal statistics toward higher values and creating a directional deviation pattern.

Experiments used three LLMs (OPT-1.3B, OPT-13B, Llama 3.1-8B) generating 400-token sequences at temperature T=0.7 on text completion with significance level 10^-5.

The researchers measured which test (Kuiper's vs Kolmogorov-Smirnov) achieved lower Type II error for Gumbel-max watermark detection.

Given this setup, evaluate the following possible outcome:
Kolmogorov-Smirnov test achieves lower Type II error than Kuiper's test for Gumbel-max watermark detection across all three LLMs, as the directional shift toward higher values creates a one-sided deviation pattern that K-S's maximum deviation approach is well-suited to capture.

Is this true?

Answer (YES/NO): NO